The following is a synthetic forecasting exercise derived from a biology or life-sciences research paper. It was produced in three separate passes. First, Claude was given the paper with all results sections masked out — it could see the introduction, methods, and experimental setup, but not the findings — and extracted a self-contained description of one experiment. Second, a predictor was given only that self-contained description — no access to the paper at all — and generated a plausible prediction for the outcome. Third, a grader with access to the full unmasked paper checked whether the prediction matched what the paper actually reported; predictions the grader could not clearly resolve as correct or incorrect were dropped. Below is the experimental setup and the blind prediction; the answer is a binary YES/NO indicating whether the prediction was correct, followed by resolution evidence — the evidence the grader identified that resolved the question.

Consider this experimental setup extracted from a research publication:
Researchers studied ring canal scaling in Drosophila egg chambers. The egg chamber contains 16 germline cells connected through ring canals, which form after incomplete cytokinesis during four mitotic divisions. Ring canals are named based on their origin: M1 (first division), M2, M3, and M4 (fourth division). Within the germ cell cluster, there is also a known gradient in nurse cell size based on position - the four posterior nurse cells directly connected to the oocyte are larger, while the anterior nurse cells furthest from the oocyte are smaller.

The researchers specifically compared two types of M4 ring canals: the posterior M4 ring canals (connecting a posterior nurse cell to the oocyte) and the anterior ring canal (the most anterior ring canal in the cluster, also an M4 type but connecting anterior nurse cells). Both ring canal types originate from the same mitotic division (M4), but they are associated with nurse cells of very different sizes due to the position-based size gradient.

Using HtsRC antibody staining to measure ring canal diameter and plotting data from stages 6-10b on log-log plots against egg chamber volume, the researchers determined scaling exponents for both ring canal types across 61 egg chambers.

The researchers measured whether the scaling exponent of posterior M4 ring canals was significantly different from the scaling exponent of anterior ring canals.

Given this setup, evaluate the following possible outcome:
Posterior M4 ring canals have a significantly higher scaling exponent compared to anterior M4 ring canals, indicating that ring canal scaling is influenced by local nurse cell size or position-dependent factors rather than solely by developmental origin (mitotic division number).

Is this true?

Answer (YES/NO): NO